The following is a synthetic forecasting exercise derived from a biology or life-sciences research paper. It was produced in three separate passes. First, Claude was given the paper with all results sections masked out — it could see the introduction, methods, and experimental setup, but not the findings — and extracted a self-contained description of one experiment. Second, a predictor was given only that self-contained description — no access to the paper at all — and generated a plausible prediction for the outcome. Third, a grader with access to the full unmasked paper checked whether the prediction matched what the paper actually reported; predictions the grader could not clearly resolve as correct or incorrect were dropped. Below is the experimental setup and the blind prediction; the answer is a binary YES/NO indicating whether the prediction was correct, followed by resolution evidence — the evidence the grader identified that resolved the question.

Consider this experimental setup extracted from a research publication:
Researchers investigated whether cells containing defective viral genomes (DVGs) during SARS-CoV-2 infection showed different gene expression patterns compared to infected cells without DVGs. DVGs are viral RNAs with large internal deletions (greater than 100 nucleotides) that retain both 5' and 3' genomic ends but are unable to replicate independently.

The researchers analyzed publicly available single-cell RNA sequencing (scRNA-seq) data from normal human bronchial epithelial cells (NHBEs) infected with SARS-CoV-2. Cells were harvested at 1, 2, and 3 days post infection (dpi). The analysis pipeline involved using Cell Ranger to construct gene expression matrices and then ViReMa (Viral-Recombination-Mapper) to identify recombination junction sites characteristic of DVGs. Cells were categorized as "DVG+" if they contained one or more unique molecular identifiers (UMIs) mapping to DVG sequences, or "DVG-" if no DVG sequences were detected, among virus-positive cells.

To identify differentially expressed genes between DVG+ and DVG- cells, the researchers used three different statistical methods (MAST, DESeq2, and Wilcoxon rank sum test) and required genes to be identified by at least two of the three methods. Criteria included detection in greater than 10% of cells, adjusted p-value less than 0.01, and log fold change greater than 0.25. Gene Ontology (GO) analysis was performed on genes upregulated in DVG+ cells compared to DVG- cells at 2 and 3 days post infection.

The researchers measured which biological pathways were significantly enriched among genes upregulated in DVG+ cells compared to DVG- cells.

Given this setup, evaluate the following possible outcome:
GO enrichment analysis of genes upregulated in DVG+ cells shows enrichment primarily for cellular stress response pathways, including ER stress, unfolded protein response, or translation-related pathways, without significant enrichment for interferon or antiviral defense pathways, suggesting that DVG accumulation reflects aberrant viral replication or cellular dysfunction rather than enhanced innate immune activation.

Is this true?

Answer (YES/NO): NO